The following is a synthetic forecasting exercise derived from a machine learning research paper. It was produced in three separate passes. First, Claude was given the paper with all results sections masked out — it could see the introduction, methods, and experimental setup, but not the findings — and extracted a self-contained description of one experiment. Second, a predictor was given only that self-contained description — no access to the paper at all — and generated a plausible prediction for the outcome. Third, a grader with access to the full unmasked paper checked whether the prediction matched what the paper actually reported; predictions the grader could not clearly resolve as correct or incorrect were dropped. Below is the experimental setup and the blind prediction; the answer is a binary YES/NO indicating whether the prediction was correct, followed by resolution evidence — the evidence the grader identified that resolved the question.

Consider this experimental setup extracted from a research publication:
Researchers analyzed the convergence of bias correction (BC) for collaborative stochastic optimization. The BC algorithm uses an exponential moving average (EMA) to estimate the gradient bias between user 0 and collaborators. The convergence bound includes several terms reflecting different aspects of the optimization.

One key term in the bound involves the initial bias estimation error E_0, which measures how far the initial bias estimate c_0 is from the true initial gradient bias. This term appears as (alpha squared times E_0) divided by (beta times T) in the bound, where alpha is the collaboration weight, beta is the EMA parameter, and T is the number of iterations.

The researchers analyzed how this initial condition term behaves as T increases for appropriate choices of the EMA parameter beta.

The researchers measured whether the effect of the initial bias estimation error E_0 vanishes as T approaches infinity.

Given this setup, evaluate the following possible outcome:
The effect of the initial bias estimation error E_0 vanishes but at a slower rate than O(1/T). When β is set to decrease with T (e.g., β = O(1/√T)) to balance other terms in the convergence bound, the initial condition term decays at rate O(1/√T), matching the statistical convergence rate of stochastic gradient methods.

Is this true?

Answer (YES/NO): NO